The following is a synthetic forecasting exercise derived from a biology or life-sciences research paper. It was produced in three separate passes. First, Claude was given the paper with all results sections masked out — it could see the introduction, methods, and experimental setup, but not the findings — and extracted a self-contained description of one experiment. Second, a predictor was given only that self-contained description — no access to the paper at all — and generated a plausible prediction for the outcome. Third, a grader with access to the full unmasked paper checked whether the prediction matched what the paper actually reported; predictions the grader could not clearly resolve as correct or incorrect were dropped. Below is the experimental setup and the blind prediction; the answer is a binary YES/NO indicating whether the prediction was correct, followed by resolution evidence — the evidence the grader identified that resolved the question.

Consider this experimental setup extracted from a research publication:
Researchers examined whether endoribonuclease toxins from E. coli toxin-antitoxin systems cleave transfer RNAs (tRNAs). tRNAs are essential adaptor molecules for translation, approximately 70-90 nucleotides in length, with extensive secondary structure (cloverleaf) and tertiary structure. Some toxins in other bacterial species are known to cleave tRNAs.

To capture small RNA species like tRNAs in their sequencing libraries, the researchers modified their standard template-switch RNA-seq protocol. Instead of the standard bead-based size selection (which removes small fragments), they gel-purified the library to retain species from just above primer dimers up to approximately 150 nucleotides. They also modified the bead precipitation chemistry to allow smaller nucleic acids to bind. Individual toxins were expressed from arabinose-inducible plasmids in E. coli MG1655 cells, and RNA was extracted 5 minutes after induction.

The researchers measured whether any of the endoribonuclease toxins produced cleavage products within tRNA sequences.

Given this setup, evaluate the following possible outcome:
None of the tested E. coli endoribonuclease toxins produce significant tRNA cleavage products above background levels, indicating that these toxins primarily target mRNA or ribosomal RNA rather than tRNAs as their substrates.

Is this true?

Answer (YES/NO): YES